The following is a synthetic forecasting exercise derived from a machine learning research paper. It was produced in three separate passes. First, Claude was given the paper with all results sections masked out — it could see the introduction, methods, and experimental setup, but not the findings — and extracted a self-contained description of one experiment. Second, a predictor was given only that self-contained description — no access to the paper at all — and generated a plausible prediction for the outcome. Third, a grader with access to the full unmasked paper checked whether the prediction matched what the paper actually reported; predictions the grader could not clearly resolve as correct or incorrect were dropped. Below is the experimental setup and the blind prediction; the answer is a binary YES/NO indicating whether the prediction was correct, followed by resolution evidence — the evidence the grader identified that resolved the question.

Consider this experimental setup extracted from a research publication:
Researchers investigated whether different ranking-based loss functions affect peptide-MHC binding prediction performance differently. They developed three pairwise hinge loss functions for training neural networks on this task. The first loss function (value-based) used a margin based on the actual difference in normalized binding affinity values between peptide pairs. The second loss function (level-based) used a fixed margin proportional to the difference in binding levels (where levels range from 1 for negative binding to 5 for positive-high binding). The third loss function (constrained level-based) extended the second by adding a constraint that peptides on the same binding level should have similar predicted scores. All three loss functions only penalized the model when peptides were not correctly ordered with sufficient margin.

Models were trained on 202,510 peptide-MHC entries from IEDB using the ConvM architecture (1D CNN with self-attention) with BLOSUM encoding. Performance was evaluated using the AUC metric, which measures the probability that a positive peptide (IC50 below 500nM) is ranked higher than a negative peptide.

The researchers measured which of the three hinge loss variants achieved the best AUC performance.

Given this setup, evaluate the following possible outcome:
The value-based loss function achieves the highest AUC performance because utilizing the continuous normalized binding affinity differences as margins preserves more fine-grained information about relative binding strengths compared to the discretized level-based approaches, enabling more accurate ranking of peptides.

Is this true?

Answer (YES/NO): YES